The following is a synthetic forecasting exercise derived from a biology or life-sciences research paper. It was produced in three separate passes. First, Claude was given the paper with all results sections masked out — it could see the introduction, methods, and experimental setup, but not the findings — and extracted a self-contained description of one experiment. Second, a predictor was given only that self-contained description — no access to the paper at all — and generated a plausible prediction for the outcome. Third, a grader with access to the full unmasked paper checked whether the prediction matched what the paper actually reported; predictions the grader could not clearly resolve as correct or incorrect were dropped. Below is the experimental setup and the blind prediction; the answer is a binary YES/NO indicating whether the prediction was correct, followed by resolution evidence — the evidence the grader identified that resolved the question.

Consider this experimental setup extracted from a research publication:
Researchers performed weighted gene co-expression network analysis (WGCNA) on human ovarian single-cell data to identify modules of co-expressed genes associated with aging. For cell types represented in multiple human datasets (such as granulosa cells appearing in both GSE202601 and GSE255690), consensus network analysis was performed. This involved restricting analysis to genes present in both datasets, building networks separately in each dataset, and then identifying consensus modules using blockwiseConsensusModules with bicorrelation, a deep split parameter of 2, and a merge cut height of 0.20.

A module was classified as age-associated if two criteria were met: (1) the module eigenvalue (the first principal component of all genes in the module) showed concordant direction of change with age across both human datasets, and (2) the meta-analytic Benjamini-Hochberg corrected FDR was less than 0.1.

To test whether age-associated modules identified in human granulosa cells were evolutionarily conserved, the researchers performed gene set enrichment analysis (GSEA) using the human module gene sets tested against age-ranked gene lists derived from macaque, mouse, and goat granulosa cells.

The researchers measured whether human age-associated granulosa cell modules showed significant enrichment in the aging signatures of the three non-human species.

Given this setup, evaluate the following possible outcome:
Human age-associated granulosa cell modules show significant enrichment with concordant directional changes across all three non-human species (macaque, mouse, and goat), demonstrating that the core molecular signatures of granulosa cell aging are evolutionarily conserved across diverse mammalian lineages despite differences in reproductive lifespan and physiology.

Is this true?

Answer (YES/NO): NO